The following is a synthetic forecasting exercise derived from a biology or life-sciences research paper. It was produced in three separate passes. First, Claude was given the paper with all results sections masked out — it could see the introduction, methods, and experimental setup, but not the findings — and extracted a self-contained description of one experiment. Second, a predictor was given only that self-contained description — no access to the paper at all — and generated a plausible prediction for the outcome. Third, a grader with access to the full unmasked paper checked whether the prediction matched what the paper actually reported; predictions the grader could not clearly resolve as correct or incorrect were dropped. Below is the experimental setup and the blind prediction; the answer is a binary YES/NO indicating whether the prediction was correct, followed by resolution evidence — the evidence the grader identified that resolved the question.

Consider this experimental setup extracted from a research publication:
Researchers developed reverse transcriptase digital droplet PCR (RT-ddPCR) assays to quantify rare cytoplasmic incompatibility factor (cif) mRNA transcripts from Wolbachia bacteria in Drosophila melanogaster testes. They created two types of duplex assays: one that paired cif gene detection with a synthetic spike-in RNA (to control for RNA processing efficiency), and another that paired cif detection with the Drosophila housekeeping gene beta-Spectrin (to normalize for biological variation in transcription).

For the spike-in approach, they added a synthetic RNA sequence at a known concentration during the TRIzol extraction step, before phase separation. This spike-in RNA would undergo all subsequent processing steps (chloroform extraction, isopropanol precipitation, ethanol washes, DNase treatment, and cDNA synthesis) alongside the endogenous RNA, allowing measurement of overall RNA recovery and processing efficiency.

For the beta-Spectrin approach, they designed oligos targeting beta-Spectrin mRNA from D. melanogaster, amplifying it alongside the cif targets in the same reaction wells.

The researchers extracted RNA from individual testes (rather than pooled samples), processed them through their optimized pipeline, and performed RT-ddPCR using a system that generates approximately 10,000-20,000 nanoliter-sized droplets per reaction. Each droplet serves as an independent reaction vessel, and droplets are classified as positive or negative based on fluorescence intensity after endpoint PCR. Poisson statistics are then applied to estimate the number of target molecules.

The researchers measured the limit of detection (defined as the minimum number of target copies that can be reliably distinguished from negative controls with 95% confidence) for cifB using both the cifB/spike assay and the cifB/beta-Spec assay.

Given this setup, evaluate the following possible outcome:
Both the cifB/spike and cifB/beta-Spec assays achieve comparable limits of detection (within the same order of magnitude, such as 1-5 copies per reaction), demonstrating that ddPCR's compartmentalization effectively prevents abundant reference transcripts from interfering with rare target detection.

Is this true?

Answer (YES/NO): YES